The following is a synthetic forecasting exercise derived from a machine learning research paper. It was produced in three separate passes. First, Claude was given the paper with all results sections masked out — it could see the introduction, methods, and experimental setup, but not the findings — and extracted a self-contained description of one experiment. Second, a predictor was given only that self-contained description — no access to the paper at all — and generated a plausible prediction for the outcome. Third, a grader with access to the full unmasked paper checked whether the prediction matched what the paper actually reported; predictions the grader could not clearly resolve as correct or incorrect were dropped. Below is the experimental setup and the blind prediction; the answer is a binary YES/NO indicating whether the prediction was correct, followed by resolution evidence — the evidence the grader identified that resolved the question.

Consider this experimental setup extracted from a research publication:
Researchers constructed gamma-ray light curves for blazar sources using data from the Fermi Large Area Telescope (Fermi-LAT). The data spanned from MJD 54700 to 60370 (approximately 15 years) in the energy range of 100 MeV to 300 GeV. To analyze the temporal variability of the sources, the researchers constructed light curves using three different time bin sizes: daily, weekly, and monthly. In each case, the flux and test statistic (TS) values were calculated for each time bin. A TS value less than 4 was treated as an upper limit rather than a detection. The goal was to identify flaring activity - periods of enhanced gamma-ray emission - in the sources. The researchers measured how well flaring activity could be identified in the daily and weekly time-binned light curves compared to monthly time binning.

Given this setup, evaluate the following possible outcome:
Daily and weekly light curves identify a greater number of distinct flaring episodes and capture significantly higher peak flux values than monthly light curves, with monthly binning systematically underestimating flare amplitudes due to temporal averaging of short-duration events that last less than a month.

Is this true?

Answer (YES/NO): NO